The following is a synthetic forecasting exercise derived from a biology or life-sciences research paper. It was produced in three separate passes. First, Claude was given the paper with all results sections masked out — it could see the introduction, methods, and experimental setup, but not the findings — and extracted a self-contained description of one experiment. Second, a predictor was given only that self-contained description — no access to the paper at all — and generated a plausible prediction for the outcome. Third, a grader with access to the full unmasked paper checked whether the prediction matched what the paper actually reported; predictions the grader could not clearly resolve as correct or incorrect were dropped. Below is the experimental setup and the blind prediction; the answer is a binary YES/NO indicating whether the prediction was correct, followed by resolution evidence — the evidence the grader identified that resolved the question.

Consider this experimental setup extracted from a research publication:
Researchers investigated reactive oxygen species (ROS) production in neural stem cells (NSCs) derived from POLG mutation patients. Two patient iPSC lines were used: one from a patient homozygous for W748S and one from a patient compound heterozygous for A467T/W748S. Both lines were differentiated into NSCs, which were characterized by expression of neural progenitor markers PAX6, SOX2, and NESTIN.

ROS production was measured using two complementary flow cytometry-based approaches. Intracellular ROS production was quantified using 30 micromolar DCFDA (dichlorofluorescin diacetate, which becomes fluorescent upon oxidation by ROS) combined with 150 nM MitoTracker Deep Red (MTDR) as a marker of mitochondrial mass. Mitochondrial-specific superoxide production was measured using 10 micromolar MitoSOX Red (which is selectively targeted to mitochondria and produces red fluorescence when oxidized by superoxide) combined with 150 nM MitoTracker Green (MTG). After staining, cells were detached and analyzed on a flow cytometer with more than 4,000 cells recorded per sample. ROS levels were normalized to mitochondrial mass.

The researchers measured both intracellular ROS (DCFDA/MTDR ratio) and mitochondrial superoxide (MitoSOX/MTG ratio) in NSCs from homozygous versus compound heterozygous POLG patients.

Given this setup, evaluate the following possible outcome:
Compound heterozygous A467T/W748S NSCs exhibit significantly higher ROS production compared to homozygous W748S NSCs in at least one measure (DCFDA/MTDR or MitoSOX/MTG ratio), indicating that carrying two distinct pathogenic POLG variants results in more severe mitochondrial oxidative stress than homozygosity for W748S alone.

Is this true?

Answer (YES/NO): NO